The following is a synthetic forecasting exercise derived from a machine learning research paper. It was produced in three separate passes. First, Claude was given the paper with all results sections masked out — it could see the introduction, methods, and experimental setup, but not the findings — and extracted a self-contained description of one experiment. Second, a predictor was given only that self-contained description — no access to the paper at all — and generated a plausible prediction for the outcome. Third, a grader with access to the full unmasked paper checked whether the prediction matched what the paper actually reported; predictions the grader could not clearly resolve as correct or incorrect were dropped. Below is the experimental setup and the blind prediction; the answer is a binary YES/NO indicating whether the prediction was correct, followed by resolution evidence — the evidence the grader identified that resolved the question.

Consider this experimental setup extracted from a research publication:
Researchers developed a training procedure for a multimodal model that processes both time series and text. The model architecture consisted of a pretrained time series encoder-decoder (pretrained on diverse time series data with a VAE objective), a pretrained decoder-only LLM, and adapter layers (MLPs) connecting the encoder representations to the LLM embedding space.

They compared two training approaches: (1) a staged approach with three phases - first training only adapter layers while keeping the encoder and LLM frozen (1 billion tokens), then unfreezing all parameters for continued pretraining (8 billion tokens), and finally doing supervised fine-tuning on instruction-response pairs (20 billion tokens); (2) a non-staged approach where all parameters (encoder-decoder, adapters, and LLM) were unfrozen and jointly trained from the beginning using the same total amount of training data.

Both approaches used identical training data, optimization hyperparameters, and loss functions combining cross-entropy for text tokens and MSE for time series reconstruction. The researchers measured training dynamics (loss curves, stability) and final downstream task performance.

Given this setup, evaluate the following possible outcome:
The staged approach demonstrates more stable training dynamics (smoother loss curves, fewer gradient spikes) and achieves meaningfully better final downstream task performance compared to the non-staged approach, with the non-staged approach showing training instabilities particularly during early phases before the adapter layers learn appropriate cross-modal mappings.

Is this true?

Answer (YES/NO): YES